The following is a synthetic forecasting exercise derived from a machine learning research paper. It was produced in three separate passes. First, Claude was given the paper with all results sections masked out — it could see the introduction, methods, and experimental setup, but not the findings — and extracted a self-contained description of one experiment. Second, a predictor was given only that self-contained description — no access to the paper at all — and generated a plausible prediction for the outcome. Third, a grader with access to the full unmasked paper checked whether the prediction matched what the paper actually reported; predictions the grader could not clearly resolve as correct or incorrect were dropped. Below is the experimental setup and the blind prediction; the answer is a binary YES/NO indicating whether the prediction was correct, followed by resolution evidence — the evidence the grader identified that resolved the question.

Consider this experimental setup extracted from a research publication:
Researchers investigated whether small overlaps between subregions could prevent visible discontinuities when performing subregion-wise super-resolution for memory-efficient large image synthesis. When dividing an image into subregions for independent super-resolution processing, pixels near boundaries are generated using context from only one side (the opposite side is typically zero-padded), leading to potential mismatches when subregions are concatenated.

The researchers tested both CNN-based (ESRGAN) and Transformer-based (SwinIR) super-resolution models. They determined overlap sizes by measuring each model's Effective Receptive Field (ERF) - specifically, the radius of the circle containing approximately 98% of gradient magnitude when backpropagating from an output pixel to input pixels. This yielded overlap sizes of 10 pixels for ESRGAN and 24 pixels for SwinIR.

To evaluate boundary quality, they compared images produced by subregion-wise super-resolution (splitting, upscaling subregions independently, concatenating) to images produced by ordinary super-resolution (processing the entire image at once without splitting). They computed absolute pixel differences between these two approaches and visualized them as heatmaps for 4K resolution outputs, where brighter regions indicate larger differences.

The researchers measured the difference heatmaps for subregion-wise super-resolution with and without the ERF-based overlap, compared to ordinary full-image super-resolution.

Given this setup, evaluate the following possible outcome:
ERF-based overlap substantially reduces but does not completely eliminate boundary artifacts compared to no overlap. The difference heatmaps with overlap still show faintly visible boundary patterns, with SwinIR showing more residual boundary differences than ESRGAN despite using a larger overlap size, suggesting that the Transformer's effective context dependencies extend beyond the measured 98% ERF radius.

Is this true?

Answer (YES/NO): NO